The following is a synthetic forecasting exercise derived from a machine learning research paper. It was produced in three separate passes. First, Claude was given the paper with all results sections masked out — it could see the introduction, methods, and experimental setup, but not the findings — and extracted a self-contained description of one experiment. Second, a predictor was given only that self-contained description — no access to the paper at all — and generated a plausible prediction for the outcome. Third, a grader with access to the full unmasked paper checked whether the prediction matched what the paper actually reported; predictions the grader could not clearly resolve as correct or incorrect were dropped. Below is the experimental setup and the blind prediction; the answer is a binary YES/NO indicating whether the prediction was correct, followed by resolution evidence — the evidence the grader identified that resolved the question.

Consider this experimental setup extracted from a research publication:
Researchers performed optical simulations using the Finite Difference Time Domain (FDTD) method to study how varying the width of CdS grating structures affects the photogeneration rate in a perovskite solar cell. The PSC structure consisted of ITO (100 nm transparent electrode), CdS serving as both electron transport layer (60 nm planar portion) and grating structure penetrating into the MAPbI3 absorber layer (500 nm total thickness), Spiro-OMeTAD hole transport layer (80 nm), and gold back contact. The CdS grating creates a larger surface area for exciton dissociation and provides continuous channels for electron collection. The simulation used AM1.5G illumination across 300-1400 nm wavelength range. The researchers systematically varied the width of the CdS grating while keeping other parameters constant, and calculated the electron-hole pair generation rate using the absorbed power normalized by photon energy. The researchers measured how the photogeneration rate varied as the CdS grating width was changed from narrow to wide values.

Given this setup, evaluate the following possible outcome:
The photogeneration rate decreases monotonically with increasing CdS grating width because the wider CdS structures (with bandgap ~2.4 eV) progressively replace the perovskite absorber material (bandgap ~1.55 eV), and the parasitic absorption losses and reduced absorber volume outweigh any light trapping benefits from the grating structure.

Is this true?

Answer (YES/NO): NO